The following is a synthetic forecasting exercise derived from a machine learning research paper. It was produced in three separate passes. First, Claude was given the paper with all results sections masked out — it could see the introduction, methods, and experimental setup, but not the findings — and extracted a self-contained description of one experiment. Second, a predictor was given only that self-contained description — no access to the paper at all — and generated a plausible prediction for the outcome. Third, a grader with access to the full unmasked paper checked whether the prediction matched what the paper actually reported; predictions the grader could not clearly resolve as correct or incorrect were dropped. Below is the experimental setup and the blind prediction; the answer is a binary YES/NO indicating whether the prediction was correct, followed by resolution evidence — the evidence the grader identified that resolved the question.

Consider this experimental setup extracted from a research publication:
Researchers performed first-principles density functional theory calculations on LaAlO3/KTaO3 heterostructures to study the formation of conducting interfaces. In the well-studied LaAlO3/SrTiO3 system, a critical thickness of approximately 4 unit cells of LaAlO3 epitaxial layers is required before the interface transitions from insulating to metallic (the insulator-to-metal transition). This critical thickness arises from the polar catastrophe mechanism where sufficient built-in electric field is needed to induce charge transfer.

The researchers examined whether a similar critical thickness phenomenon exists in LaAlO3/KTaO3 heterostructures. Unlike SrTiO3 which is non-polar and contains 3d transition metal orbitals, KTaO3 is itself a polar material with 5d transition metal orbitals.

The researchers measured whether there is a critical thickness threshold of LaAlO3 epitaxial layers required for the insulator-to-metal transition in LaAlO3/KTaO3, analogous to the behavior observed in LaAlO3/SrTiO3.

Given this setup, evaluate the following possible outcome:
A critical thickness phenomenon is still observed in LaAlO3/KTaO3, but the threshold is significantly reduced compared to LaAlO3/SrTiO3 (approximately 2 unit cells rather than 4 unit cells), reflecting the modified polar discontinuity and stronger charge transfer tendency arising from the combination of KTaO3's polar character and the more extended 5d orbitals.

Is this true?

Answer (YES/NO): NO